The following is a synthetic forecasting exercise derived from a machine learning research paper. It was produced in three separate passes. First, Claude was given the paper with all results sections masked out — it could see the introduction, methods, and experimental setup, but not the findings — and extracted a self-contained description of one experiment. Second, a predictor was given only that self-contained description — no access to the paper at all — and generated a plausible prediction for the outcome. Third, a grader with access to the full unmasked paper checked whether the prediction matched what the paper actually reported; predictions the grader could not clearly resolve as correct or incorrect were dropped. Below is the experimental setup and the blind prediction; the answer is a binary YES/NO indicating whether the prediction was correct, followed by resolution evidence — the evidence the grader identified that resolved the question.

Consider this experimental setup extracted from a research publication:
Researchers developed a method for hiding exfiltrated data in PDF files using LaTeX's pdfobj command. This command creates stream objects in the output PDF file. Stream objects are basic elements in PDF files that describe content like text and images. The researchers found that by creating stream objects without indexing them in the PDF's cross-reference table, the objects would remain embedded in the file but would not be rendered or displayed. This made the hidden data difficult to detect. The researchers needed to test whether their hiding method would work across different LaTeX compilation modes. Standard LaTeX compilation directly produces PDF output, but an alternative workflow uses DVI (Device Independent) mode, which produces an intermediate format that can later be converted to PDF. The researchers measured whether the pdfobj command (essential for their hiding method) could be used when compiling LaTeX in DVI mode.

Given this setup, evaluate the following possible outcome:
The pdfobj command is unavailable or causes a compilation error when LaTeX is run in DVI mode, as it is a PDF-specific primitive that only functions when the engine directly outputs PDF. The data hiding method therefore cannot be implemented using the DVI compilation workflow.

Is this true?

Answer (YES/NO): YES